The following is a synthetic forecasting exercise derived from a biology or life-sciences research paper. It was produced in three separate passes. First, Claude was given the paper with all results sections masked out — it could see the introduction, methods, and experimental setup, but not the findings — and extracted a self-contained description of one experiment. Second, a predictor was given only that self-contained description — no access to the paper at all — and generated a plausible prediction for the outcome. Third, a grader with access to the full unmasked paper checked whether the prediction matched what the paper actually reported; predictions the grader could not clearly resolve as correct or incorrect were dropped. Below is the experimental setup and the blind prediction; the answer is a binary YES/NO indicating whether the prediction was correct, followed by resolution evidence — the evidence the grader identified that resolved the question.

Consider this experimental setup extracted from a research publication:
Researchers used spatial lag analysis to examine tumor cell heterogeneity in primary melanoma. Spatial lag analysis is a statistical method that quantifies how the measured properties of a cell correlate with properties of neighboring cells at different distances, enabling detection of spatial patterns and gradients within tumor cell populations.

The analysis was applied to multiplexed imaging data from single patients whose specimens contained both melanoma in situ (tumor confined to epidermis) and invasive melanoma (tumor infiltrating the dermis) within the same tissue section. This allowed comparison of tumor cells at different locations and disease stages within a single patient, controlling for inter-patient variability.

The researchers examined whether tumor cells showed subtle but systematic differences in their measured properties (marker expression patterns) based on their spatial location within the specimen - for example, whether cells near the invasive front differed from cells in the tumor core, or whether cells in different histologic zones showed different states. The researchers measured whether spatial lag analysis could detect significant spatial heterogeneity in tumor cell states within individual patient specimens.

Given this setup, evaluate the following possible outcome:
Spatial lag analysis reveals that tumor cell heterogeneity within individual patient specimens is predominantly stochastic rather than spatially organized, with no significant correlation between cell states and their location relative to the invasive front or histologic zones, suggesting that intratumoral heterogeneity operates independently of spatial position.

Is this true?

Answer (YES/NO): NO